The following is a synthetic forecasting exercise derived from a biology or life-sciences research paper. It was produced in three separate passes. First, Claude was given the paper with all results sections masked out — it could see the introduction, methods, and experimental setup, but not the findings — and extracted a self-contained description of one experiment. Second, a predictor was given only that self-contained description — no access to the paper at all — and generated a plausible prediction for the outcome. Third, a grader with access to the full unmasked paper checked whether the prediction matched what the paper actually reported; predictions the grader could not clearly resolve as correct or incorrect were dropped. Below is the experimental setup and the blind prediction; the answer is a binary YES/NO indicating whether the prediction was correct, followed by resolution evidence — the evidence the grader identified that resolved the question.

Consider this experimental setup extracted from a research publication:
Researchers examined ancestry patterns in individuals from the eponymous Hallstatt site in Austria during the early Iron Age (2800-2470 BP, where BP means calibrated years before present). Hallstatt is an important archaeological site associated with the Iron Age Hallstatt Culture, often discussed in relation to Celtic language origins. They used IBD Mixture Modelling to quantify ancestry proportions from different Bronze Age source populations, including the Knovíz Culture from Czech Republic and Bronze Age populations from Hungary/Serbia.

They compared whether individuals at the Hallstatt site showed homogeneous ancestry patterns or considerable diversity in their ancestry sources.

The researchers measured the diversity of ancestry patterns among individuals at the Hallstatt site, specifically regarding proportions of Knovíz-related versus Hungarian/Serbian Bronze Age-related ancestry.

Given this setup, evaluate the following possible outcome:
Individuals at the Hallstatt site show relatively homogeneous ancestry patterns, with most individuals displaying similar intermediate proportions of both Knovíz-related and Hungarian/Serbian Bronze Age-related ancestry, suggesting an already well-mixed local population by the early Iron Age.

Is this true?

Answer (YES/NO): NO